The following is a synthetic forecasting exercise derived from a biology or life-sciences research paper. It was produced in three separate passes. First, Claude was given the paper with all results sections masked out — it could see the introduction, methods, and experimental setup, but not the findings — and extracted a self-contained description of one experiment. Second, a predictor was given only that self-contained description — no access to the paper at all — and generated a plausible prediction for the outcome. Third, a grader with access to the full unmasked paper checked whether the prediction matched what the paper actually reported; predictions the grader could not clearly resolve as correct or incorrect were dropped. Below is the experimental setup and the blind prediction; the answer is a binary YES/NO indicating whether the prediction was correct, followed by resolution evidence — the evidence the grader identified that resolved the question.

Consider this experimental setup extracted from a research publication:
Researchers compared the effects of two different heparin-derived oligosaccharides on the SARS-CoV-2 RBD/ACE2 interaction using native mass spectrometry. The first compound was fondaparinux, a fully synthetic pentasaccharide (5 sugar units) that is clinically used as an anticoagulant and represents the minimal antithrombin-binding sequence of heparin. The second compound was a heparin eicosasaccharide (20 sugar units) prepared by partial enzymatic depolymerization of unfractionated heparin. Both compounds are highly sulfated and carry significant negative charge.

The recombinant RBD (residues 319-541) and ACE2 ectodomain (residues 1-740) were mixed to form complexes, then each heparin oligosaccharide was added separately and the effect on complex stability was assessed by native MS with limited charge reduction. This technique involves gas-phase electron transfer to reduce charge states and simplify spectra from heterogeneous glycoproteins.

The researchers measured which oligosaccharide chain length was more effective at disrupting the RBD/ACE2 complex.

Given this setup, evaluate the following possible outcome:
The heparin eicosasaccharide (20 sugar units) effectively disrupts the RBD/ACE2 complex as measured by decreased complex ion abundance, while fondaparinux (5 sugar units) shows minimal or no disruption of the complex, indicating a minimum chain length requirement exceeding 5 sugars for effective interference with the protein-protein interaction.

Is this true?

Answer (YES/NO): NO